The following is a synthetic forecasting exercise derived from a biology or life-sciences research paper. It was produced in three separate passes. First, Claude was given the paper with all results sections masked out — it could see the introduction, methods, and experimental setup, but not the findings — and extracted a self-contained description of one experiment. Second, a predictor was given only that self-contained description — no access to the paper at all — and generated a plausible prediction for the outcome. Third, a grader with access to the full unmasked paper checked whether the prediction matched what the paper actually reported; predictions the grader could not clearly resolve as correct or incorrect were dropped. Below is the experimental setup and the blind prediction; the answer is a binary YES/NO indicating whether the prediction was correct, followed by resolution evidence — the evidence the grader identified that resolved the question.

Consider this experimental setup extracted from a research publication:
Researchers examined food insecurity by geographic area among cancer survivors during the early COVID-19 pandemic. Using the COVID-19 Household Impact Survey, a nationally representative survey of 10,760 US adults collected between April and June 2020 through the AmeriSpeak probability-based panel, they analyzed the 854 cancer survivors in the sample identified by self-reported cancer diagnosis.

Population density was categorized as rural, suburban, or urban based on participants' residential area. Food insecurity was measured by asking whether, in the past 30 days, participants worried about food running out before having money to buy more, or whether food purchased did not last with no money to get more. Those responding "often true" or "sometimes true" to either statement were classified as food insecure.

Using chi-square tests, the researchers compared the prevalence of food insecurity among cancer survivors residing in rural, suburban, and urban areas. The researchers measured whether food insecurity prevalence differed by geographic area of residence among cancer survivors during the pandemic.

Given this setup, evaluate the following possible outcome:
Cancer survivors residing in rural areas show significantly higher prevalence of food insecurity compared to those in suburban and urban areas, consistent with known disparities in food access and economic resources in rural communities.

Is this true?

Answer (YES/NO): NO